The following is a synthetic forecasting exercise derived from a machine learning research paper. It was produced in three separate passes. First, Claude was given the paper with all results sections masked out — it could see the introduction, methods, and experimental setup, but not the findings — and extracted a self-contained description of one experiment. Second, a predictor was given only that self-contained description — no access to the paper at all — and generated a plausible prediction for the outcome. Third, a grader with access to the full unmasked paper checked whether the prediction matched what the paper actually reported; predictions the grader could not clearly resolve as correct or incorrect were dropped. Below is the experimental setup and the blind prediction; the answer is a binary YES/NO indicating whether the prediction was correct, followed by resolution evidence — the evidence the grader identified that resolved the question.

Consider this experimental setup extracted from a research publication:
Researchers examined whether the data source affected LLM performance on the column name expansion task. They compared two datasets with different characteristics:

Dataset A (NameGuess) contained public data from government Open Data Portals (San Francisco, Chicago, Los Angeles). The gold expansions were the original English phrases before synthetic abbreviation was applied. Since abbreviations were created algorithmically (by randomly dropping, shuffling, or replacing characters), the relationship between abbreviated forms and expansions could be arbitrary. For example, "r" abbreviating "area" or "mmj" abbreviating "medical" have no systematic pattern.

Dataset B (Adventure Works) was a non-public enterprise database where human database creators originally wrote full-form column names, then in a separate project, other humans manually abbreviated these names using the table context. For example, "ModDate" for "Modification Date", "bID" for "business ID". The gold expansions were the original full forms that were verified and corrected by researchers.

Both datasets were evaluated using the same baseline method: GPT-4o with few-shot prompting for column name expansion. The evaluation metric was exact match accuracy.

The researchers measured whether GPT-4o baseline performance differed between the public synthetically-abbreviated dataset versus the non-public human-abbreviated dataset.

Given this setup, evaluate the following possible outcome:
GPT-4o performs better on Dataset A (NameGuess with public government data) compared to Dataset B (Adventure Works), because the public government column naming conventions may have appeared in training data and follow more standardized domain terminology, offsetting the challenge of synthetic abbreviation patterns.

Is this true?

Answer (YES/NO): YES